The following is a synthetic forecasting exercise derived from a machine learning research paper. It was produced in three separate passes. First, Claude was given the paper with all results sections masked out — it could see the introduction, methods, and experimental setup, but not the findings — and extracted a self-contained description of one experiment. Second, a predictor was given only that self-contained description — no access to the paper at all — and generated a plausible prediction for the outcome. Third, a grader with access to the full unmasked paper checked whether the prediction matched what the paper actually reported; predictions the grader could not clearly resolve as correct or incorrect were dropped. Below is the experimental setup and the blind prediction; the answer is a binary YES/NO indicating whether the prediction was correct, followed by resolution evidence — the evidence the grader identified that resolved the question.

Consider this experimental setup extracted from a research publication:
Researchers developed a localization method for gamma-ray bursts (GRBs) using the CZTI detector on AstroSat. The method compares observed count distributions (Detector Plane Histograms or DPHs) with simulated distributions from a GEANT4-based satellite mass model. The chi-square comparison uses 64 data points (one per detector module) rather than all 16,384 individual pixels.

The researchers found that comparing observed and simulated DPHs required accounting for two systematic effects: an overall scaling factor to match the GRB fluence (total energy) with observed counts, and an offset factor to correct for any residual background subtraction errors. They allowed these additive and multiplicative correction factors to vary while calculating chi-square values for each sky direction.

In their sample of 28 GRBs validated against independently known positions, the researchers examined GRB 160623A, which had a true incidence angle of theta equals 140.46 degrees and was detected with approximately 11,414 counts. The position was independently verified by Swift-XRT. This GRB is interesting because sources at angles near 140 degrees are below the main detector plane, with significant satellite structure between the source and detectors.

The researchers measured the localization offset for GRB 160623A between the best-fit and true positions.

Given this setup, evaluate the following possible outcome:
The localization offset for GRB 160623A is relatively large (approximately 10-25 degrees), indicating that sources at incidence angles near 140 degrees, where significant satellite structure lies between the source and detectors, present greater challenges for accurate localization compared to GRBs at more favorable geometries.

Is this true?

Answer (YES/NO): NO